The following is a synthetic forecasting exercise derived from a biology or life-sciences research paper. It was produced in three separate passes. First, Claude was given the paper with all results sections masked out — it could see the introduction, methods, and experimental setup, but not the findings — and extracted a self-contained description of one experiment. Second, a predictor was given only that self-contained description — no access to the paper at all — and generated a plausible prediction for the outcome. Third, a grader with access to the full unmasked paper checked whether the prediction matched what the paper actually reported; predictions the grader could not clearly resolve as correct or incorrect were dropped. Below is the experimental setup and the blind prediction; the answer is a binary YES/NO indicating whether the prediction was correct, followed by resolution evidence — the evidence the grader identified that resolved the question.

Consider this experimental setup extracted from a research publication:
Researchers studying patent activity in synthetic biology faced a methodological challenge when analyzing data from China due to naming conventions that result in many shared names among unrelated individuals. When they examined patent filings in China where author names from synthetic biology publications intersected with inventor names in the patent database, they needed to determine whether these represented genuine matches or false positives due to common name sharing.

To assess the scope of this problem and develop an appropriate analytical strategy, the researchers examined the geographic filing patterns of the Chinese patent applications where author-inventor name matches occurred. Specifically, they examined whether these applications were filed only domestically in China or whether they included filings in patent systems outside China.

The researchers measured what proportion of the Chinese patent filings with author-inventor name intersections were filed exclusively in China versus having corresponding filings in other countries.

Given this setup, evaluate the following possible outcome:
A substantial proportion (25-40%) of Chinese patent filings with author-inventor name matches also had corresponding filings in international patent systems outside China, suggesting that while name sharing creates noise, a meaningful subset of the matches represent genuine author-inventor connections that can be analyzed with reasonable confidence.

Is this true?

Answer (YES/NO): NO